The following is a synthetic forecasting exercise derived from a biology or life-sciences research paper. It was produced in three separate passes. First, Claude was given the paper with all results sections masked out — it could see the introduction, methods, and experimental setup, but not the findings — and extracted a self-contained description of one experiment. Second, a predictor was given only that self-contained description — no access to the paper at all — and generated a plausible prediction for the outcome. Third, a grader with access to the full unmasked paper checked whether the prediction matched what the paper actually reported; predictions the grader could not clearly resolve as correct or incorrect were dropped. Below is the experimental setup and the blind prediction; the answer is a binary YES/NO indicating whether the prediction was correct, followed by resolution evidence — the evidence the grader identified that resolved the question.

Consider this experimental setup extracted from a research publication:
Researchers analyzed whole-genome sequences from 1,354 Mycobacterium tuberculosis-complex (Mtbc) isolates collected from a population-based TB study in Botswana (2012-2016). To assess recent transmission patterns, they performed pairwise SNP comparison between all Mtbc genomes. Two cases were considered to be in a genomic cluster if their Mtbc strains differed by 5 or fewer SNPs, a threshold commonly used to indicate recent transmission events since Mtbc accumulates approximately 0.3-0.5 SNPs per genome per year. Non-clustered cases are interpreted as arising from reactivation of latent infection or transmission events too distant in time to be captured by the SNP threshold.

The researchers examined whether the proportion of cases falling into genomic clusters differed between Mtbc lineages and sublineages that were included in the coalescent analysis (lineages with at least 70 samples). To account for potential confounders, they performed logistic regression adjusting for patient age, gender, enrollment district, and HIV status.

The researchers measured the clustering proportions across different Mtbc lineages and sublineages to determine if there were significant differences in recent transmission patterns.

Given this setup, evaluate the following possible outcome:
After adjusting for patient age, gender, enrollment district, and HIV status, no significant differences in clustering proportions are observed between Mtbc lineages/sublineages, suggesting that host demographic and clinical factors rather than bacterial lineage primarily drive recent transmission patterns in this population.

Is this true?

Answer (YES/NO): NO